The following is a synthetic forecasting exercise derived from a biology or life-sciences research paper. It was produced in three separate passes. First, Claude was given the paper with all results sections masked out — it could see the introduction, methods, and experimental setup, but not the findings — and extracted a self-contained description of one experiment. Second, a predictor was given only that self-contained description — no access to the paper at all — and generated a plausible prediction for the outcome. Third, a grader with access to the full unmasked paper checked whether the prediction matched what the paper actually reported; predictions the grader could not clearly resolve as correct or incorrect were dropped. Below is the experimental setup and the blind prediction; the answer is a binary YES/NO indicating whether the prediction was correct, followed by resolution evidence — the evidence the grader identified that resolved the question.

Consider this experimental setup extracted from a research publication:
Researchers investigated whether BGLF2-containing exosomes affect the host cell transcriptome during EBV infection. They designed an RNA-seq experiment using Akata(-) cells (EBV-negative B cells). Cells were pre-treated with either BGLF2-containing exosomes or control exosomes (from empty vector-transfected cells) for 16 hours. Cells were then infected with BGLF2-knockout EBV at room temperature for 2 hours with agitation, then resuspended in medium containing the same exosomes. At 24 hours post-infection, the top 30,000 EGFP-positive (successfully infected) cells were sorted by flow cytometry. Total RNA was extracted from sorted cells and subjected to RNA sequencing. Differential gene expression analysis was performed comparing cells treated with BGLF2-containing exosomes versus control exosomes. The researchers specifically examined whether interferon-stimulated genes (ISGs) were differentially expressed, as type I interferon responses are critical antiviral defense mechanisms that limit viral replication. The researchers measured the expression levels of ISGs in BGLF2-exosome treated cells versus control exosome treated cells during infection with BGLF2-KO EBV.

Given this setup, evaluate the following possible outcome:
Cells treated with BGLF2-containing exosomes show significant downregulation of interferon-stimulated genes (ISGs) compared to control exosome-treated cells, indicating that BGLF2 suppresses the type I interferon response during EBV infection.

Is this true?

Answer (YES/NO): NO